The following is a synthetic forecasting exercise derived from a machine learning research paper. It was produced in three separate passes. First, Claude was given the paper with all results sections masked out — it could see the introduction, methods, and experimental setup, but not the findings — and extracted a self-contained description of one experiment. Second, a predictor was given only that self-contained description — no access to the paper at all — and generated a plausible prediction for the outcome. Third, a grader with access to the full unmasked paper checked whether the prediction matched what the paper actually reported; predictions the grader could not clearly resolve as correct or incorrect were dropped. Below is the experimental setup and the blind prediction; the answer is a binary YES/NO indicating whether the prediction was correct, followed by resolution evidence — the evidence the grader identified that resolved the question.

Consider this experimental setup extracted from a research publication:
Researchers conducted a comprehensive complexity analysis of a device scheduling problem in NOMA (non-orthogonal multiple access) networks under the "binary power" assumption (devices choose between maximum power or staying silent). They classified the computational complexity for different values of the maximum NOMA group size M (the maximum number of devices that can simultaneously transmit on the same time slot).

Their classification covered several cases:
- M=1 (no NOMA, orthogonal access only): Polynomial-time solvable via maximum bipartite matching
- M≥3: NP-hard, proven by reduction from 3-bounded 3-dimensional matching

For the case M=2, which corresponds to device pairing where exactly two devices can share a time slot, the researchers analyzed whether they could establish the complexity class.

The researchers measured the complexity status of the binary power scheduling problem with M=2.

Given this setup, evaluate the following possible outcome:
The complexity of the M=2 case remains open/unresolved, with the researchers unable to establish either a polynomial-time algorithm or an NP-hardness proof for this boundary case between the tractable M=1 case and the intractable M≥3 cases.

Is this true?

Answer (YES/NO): YES